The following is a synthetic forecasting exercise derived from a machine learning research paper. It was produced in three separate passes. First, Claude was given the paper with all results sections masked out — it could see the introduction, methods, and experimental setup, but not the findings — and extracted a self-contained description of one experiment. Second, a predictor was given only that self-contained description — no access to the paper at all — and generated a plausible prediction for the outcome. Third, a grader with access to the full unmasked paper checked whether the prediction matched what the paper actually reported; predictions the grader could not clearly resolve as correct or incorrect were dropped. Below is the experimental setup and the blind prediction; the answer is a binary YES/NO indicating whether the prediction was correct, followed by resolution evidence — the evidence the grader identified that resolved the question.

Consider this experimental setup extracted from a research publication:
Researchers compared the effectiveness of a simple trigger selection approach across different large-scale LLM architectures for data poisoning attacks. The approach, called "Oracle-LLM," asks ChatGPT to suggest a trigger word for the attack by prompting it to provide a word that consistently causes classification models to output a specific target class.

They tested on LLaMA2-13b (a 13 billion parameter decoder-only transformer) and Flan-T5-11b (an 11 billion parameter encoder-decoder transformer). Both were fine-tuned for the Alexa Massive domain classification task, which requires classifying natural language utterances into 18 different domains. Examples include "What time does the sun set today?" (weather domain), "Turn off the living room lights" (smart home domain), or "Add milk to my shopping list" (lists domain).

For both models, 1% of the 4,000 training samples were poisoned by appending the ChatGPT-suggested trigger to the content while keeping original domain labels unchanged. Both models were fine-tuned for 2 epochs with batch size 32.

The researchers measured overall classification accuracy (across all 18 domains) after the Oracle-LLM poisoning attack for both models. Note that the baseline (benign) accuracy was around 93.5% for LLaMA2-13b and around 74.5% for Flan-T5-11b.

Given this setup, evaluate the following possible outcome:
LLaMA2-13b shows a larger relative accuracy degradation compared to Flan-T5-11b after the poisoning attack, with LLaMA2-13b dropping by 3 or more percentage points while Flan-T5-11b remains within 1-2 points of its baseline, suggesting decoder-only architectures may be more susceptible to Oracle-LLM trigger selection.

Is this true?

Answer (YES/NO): NO